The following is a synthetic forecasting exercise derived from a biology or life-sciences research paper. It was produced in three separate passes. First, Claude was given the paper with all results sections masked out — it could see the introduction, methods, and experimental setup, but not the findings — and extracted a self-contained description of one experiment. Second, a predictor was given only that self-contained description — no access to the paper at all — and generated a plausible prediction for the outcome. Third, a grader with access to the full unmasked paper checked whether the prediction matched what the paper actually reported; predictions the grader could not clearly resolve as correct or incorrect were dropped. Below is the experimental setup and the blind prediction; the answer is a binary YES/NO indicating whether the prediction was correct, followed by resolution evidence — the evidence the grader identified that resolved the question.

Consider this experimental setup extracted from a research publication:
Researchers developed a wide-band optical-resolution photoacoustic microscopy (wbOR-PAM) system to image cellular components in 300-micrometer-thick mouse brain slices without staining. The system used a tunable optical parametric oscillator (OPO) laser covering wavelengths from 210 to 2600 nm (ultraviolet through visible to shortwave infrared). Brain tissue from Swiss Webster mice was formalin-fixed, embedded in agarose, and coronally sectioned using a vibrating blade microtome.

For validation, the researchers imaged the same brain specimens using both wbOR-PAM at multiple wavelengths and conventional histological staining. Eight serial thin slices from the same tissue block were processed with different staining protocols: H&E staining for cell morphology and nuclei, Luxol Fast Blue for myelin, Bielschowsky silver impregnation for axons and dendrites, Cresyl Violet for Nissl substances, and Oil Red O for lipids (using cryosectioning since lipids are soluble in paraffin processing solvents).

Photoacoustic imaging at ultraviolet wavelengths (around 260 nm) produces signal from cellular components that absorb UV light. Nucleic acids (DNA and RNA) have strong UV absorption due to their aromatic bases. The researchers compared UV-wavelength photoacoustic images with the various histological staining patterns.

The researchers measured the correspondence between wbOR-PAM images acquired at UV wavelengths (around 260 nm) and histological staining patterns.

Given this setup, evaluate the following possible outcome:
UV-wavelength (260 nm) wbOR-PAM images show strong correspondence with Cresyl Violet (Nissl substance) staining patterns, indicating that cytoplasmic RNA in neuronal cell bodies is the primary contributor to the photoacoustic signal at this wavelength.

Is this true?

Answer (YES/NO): NO